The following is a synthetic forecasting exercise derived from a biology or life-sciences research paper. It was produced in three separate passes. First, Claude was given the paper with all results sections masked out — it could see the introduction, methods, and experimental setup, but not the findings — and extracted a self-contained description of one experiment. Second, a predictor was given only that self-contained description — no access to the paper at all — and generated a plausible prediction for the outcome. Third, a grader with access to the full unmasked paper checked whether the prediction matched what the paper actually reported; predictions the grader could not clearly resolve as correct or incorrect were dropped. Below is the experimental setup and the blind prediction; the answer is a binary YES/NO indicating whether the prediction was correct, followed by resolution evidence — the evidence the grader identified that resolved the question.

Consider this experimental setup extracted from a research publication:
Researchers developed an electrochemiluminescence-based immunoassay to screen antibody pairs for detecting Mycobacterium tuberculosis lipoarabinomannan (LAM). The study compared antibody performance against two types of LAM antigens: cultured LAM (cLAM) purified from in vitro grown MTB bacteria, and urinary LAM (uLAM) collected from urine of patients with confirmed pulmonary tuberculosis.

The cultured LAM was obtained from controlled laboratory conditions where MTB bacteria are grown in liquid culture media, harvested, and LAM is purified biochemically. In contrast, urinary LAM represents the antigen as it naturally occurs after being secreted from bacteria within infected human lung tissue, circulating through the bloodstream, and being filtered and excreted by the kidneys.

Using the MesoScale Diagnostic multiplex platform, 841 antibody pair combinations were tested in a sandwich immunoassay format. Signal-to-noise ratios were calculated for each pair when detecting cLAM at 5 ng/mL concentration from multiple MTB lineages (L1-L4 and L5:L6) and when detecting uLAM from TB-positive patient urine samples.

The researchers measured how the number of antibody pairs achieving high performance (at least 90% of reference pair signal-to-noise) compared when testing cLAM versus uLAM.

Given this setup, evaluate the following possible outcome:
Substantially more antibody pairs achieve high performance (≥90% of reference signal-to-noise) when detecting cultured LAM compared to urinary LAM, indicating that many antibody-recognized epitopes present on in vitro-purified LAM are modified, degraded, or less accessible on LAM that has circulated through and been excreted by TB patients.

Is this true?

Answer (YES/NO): NO